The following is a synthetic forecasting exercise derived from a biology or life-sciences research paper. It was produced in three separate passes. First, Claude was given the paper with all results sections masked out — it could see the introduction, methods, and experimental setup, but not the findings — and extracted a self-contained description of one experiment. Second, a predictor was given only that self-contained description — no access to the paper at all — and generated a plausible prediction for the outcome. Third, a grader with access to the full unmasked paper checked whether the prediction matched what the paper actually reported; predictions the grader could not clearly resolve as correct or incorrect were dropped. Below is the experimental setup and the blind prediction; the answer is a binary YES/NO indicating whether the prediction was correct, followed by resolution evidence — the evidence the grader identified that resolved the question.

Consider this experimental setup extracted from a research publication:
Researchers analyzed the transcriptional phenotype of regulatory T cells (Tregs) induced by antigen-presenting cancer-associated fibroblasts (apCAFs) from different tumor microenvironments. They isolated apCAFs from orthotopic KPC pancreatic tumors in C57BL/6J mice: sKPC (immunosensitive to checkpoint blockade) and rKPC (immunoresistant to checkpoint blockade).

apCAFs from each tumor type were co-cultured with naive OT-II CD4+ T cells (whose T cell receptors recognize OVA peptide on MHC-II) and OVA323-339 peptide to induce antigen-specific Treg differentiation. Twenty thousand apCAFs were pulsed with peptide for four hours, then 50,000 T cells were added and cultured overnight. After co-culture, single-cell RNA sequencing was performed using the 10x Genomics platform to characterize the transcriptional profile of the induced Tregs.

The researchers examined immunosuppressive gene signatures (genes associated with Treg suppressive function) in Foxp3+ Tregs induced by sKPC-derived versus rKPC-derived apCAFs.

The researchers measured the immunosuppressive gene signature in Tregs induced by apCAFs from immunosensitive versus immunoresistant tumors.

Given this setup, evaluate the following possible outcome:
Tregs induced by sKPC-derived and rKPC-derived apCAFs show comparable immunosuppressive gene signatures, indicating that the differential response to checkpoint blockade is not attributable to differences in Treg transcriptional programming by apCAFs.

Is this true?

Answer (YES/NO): NO